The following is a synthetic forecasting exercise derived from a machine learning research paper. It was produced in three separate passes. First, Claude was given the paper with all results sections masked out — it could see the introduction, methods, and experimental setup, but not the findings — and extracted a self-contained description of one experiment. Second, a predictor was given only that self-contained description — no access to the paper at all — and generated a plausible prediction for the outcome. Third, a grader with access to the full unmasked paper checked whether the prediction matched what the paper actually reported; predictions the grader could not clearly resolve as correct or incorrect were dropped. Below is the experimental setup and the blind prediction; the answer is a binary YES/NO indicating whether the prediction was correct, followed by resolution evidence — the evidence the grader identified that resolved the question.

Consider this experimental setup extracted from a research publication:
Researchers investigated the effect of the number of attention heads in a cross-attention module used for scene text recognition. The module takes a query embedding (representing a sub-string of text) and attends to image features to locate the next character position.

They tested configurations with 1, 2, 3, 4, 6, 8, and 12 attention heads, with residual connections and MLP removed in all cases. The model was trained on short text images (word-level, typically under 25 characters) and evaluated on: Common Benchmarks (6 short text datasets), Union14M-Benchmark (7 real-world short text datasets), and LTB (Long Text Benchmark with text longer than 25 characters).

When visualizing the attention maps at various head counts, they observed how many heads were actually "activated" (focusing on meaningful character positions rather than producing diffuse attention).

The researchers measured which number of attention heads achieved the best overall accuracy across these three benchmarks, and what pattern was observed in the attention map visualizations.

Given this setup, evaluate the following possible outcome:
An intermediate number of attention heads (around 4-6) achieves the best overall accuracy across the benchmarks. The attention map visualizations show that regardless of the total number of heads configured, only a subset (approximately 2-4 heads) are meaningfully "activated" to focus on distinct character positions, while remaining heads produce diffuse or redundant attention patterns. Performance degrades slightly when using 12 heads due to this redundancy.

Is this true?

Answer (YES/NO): NO